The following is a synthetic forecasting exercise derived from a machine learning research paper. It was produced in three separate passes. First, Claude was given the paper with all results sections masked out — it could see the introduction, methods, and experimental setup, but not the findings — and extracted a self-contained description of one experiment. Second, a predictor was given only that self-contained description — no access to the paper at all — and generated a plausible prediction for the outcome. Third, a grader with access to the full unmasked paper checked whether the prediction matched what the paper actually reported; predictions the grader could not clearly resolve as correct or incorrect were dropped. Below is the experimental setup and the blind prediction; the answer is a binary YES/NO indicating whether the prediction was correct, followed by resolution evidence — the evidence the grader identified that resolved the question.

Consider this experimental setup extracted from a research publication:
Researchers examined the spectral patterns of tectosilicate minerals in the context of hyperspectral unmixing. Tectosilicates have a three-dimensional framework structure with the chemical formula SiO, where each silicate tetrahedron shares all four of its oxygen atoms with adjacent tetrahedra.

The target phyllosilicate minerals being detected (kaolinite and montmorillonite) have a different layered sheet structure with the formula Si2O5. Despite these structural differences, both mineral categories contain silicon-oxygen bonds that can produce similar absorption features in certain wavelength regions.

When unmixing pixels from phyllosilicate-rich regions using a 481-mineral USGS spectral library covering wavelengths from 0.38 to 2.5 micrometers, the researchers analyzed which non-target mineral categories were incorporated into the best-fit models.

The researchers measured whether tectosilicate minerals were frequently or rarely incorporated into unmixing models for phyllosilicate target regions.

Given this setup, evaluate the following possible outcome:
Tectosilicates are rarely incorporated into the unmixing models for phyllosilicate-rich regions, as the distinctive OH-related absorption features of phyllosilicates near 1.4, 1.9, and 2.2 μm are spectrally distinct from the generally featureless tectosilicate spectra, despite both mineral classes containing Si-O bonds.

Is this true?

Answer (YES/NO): NO